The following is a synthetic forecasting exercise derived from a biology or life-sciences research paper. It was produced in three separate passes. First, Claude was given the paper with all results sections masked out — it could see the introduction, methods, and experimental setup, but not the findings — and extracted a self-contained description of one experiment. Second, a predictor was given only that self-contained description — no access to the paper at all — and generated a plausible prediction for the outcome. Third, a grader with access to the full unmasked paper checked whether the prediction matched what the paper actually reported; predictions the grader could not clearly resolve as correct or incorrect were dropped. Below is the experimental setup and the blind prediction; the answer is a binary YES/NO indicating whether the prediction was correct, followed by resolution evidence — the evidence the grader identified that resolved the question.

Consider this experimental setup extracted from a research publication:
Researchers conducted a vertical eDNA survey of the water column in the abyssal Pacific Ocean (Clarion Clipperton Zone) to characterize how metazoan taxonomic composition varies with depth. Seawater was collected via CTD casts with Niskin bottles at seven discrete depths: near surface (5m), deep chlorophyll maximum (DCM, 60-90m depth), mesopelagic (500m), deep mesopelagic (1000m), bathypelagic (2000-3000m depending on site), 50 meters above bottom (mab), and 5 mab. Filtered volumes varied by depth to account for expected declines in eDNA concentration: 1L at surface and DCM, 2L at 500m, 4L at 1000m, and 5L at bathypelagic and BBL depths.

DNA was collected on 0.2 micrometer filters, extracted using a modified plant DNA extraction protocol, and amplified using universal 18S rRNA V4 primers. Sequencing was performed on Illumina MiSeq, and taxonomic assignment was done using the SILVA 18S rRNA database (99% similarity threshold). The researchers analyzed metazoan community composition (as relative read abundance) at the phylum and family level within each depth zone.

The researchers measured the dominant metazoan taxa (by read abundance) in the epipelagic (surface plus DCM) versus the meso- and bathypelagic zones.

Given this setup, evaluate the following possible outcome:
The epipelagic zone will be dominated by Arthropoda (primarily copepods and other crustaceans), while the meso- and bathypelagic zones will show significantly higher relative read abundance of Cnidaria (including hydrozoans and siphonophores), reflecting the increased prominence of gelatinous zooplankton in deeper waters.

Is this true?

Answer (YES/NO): YES